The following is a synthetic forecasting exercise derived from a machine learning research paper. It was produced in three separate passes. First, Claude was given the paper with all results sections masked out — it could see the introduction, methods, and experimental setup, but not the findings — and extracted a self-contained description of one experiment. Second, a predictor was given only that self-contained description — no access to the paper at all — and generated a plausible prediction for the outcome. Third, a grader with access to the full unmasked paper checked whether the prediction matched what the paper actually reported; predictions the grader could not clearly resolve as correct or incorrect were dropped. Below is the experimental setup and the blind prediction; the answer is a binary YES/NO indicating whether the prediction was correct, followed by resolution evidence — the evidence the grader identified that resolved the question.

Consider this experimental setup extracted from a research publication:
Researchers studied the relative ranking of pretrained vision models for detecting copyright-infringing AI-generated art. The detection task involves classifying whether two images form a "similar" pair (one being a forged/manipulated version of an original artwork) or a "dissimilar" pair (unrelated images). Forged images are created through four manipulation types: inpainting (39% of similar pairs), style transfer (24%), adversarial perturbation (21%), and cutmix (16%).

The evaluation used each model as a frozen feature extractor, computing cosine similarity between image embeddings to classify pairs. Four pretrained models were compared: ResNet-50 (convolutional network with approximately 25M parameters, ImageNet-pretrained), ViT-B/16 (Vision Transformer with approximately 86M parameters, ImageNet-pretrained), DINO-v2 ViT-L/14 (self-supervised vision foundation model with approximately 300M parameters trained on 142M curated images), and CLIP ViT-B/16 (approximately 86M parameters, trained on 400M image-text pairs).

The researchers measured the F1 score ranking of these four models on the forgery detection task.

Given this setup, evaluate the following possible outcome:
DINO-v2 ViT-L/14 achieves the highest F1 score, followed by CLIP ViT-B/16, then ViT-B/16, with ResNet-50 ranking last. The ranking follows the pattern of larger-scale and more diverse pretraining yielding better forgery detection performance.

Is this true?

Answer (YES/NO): NO